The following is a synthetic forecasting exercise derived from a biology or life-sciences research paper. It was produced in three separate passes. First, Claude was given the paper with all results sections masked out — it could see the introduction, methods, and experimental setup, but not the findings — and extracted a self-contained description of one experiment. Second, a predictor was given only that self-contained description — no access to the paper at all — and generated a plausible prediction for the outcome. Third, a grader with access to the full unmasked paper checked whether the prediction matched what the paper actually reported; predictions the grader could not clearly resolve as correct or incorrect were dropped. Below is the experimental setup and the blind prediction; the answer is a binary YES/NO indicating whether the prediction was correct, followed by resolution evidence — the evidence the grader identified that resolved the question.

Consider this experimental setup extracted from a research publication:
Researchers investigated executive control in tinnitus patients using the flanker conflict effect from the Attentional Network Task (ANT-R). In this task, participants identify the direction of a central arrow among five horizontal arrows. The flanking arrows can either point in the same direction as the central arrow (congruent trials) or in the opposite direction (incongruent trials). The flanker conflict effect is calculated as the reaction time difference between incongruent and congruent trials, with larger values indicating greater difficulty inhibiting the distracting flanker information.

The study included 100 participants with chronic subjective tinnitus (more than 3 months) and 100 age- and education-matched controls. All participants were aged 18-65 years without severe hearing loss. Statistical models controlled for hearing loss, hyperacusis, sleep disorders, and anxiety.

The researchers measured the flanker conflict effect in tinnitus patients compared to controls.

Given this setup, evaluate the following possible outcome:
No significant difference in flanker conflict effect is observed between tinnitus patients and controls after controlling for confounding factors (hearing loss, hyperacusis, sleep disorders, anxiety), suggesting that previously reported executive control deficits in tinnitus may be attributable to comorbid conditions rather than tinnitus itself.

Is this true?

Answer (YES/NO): YES